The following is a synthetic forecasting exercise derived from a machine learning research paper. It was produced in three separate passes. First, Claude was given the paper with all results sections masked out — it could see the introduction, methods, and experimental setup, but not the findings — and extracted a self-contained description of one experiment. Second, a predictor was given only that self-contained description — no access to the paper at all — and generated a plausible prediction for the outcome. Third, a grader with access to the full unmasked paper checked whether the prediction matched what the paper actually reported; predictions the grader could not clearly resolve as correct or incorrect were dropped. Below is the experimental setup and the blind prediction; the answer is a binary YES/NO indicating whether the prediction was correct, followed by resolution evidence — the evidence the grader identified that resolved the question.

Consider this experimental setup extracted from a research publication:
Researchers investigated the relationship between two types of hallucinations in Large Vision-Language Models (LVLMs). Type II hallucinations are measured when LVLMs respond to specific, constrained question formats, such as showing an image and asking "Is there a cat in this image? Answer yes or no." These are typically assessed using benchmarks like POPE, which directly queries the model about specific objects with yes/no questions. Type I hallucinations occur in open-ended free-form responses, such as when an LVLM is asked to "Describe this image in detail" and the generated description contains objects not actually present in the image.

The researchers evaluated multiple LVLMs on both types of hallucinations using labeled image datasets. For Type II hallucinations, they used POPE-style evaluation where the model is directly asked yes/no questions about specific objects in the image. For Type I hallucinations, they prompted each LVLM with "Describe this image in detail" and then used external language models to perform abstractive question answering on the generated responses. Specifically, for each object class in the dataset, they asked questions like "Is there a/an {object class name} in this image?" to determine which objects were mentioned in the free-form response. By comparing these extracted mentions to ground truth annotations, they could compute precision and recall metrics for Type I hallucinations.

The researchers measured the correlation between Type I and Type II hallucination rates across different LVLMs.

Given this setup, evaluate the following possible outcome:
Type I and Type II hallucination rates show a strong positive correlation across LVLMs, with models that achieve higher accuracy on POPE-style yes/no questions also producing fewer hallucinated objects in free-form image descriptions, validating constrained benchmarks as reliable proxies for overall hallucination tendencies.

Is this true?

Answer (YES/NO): NO